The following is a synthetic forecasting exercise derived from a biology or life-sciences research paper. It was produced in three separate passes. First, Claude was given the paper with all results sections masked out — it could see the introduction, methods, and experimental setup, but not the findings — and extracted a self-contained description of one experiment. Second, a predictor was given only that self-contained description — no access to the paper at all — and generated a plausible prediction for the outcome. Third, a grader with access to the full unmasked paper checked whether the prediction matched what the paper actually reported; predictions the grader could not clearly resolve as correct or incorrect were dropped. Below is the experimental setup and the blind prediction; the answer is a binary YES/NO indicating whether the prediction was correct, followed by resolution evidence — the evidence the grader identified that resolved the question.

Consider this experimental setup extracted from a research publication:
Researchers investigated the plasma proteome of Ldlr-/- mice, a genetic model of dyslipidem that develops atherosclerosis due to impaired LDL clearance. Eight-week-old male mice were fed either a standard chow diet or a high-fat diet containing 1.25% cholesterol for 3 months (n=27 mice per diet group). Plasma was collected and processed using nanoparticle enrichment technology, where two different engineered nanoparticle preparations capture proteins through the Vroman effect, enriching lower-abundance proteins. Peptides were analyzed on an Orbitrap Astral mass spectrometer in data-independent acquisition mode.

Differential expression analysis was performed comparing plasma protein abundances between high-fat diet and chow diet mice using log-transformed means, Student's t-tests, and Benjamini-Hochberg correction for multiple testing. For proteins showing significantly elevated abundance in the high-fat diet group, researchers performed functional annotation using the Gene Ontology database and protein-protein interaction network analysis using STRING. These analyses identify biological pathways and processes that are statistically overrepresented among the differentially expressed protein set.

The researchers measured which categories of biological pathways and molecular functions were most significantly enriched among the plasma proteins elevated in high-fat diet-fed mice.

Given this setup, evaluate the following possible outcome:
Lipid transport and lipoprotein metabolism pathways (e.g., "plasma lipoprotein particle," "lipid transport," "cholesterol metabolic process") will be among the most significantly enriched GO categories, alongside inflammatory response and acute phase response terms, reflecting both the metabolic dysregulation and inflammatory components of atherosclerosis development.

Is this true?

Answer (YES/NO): NO